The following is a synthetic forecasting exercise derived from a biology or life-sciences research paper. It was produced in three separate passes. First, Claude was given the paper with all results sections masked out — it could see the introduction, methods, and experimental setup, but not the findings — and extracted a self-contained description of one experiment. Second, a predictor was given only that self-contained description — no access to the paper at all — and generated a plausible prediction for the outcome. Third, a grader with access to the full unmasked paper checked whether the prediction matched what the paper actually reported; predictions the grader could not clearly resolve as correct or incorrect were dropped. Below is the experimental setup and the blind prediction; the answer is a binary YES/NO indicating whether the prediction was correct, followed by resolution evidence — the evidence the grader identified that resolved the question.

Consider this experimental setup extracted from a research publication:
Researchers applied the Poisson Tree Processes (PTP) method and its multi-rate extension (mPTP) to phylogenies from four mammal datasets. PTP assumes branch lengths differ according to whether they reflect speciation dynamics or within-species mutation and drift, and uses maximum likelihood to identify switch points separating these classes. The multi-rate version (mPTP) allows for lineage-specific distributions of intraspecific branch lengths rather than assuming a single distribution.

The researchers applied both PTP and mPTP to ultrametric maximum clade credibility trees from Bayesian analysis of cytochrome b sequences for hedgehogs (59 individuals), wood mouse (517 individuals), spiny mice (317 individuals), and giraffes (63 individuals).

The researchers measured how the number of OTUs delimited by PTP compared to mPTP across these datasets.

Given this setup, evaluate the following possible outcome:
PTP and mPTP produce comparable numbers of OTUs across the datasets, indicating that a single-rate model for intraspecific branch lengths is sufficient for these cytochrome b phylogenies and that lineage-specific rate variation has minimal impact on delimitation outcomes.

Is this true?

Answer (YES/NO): NO